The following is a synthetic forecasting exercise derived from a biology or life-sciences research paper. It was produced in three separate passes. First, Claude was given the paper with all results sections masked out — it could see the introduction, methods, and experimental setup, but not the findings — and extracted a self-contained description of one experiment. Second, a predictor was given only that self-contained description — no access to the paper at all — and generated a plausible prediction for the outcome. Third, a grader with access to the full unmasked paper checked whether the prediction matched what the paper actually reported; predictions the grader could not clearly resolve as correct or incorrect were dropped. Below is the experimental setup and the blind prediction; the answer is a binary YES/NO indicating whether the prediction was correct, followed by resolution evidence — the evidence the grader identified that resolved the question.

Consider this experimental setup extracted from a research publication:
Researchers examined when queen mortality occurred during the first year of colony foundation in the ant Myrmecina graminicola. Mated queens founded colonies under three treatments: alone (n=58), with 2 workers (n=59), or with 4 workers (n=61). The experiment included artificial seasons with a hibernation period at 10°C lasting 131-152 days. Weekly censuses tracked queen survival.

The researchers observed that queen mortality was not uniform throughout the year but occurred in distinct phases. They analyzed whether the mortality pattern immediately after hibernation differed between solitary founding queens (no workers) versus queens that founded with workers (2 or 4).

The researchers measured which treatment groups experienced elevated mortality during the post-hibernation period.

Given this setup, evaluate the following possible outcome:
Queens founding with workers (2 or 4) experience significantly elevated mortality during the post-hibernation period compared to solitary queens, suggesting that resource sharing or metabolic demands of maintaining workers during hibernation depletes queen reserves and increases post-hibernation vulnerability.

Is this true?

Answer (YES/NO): NO